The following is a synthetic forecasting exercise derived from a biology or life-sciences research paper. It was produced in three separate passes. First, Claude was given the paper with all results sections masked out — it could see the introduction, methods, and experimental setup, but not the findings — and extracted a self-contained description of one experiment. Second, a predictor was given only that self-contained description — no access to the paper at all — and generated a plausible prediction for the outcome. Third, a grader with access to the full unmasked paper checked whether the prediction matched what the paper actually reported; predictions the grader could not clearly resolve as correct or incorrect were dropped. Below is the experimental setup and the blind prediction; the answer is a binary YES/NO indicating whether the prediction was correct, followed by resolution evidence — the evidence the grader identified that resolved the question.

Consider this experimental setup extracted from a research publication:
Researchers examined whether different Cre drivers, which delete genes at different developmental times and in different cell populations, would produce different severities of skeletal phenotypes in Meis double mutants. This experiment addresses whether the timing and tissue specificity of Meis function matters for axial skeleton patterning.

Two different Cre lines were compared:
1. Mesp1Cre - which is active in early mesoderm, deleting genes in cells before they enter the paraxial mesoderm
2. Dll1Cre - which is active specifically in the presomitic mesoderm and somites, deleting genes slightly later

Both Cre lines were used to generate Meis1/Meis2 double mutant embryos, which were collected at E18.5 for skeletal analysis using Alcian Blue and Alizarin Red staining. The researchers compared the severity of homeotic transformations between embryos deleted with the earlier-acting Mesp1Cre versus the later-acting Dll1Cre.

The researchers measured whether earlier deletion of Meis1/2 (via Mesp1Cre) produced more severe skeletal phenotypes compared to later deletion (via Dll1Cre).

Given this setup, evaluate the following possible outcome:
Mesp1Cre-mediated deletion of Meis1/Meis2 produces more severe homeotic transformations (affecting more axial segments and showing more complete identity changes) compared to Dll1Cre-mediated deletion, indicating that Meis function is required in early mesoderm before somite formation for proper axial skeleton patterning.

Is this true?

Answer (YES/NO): NO